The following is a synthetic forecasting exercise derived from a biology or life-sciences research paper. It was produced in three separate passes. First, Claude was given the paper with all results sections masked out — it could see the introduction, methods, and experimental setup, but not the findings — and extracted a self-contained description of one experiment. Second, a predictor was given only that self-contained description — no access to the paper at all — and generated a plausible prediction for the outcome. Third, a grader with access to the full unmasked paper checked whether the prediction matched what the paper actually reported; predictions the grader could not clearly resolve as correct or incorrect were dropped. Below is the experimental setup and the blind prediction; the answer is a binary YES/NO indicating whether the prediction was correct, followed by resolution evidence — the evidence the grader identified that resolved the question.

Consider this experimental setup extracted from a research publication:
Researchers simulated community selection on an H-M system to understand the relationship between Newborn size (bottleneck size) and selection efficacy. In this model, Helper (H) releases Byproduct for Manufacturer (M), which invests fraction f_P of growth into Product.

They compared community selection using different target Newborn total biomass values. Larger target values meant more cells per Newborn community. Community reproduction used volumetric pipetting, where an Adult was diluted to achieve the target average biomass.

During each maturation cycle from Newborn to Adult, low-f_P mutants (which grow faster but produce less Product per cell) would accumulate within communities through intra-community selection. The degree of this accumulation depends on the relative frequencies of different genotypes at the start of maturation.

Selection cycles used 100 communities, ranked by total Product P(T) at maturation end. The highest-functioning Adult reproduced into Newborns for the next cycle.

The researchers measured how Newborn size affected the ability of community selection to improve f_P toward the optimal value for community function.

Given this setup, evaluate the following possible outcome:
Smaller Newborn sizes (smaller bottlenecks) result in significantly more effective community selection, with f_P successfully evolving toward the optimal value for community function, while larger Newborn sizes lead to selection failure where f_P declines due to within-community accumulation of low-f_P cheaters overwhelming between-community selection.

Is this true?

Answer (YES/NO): NO